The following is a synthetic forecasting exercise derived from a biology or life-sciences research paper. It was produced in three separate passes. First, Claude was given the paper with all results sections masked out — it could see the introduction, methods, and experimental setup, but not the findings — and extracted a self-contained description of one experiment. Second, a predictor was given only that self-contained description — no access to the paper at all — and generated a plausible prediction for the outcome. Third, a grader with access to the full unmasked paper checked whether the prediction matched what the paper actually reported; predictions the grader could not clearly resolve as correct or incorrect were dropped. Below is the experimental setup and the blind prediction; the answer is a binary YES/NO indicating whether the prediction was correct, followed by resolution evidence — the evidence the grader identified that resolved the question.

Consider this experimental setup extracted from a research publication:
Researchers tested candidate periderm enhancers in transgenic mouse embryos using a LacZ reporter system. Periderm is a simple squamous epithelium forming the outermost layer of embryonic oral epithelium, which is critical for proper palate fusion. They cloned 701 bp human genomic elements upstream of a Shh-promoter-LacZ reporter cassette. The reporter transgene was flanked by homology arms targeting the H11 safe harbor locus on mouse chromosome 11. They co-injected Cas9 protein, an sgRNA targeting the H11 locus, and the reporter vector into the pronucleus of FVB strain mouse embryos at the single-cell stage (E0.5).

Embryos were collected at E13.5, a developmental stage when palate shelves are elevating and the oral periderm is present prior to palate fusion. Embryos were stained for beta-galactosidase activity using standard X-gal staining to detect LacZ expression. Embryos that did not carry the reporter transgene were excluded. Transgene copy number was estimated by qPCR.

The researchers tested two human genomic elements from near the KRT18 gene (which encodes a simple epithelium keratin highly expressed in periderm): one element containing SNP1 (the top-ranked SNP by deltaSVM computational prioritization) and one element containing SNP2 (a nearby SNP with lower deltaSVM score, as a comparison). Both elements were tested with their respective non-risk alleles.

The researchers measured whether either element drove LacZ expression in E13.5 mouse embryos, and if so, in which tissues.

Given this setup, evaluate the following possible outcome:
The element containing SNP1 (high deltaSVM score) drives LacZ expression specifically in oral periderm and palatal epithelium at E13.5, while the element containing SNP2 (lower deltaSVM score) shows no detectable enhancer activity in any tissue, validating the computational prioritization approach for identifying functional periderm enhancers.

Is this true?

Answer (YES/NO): NO